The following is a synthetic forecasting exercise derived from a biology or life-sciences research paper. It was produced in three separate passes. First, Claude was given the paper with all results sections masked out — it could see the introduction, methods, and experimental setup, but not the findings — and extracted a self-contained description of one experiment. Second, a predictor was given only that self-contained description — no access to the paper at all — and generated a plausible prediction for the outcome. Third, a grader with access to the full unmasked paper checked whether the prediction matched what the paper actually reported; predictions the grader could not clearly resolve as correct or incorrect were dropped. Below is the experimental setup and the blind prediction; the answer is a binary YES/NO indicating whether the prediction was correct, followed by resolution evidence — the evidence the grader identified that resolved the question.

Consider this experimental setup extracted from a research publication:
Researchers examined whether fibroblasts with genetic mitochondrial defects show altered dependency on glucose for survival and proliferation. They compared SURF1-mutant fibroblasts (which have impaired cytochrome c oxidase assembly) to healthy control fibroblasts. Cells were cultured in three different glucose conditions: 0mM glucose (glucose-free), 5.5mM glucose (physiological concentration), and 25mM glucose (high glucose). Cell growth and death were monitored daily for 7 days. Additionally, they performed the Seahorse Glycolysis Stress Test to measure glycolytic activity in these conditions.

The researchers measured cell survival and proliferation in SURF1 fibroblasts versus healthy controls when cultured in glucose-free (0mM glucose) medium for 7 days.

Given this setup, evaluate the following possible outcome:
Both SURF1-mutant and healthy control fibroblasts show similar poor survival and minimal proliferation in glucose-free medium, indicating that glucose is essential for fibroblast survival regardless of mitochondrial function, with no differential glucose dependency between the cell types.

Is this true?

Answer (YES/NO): NO